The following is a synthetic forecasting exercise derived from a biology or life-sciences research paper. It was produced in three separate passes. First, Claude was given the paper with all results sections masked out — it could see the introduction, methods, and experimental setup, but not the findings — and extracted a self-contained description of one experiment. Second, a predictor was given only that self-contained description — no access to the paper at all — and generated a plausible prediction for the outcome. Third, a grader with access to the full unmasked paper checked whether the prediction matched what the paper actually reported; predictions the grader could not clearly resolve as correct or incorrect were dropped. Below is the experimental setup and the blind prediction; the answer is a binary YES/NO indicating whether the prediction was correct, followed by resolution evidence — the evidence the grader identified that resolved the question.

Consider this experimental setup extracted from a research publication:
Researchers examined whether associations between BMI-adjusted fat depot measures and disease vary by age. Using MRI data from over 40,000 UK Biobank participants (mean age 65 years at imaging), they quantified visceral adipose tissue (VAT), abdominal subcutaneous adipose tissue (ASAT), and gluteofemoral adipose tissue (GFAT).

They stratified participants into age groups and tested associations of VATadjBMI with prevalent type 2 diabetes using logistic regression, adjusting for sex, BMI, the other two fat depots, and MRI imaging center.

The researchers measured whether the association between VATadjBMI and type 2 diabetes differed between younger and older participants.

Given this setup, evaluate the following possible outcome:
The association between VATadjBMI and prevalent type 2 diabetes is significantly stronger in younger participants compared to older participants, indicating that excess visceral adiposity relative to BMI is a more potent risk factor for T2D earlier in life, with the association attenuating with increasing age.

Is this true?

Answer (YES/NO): NO